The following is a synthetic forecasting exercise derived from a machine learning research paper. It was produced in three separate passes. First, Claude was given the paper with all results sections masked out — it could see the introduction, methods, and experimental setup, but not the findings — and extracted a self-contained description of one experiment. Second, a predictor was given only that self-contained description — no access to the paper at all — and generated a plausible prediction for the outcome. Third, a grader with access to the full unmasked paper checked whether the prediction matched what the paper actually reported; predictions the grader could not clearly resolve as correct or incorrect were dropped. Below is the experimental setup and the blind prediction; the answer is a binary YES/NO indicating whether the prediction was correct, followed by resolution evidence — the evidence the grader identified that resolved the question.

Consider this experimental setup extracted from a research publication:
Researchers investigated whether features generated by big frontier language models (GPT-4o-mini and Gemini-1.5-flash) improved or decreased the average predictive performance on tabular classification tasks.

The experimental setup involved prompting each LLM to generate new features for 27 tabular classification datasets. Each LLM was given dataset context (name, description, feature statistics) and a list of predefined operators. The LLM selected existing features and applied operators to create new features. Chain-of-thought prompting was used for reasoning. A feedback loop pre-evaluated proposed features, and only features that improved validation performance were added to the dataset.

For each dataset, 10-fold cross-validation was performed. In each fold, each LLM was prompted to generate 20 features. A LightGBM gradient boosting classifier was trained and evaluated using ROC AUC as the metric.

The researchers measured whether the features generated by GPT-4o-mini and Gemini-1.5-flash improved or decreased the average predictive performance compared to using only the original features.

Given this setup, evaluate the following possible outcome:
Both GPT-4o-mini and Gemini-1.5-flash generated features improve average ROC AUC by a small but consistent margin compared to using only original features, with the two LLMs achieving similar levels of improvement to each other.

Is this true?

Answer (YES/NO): NO